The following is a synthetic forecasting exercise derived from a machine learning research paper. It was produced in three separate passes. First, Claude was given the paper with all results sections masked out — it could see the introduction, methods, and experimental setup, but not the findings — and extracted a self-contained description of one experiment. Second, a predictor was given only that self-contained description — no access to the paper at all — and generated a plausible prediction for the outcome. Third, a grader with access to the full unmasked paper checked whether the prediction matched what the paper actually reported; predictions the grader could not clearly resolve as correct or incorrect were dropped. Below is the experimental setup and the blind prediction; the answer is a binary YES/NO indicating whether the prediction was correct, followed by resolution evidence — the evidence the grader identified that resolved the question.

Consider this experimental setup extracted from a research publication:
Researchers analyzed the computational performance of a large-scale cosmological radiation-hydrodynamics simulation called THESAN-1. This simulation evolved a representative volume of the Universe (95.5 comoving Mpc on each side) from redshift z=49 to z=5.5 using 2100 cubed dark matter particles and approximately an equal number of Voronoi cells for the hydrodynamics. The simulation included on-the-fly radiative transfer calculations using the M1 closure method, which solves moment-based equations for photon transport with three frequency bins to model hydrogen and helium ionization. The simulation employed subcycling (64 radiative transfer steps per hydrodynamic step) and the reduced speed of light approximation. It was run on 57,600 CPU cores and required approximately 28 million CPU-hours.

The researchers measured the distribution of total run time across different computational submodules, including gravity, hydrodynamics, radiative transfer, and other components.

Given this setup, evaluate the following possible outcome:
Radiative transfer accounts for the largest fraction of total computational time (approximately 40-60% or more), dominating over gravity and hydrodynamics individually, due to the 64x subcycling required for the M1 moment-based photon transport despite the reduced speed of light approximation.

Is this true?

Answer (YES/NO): YES